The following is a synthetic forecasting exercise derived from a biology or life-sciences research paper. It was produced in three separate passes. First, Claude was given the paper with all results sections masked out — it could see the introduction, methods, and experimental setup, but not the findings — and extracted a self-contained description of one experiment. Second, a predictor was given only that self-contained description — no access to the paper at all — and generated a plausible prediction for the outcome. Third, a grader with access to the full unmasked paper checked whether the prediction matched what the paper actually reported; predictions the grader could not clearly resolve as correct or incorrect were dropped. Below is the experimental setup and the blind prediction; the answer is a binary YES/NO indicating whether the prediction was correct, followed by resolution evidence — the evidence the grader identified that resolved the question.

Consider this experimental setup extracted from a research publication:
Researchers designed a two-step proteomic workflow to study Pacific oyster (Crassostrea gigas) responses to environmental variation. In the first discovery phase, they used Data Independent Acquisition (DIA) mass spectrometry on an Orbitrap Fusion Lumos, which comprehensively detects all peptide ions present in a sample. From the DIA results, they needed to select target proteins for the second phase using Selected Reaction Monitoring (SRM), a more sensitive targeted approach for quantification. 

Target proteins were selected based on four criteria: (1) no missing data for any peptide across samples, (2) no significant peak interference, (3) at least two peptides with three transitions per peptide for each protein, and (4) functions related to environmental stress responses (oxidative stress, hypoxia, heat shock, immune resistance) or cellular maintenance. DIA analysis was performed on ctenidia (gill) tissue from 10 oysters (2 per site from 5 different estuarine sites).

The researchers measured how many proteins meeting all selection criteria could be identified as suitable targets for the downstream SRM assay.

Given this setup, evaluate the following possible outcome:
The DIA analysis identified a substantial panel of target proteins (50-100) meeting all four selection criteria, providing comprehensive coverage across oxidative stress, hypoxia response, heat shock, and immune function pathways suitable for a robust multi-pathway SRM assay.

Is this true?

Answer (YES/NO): NO